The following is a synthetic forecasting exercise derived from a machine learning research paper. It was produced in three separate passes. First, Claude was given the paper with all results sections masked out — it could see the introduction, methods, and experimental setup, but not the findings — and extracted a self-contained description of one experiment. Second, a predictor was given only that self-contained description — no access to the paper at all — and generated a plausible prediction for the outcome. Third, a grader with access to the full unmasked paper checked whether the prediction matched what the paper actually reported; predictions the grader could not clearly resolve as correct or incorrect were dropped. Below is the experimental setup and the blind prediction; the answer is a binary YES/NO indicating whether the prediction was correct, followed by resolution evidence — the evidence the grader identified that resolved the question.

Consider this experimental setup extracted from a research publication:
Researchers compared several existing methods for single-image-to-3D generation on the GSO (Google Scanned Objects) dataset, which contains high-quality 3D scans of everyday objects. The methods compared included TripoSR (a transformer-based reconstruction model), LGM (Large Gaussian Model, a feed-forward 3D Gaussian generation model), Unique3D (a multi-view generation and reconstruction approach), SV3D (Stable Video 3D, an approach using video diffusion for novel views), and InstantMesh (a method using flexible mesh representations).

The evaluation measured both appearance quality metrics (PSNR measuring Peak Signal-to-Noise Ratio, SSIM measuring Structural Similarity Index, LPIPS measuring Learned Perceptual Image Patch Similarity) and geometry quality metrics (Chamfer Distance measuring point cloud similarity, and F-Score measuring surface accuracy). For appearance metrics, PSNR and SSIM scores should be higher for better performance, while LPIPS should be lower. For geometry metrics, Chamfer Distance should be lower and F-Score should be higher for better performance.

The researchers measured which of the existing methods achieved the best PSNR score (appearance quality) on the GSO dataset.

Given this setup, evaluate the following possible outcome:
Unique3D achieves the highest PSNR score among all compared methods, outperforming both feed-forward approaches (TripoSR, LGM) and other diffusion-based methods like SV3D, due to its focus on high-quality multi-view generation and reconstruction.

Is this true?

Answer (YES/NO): NO